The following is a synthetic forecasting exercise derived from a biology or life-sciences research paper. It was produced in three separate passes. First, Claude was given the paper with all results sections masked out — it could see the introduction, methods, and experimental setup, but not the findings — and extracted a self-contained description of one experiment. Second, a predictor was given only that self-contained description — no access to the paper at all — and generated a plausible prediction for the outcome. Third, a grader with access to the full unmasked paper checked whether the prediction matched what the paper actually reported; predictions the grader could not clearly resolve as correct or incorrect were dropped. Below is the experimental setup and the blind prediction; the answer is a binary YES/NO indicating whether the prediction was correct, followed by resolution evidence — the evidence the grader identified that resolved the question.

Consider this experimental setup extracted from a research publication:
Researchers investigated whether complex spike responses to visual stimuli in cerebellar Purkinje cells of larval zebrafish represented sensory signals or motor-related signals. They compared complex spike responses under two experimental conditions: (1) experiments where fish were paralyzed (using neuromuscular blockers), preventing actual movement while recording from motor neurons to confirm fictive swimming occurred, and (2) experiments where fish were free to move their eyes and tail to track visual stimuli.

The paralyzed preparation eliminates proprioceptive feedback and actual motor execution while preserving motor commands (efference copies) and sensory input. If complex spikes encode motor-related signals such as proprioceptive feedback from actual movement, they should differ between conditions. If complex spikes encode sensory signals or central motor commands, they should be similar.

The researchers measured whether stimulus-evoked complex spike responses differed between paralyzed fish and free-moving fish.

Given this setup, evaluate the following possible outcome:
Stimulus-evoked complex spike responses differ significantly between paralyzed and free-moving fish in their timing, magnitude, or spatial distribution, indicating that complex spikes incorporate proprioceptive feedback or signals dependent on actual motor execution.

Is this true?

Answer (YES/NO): NO